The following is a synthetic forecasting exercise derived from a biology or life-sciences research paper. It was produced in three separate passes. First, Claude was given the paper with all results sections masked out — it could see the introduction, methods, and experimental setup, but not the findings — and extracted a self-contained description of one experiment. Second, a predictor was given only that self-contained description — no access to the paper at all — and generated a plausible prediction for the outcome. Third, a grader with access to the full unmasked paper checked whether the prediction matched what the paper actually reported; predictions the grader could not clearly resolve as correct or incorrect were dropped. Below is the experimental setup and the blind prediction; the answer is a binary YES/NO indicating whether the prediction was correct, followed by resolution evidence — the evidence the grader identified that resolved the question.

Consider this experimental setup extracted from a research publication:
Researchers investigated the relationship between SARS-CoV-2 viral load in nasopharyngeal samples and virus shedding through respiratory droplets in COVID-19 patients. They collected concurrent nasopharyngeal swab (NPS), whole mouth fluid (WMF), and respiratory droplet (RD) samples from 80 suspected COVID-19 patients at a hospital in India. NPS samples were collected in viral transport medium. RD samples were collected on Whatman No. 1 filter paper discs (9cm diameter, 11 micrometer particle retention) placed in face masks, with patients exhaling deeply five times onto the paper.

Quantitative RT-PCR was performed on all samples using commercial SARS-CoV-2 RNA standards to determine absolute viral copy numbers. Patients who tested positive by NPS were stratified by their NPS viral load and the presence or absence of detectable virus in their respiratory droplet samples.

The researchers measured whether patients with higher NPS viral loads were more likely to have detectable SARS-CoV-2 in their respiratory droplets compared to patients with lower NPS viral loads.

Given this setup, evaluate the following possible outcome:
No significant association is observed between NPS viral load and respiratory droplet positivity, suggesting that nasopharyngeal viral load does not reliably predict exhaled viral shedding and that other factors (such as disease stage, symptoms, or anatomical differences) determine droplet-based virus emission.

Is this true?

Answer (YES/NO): NO